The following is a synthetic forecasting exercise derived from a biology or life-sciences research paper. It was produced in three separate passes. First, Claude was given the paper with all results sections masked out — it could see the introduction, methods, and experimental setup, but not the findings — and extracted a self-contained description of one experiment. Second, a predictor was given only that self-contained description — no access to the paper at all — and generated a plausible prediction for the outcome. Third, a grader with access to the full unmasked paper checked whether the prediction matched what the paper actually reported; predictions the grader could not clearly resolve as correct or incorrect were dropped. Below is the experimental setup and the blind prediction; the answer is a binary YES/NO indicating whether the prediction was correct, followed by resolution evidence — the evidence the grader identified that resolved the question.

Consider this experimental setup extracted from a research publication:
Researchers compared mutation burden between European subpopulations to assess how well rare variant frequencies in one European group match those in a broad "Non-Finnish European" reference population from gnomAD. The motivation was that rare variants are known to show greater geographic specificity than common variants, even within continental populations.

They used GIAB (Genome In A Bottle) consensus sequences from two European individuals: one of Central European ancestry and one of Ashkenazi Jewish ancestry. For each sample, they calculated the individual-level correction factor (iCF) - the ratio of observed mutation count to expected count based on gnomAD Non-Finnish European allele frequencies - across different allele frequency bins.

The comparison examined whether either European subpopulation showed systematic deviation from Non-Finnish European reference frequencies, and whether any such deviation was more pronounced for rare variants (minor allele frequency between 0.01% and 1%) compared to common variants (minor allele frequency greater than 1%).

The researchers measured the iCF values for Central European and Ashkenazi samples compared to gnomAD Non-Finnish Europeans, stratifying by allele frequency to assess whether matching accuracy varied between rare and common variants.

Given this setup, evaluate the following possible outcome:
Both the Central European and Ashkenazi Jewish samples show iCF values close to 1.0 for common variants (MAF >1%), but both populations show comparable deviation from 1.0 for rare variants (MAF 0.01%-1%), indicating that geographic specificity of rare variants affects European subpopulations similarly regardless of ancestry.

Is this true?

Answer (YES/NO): NO